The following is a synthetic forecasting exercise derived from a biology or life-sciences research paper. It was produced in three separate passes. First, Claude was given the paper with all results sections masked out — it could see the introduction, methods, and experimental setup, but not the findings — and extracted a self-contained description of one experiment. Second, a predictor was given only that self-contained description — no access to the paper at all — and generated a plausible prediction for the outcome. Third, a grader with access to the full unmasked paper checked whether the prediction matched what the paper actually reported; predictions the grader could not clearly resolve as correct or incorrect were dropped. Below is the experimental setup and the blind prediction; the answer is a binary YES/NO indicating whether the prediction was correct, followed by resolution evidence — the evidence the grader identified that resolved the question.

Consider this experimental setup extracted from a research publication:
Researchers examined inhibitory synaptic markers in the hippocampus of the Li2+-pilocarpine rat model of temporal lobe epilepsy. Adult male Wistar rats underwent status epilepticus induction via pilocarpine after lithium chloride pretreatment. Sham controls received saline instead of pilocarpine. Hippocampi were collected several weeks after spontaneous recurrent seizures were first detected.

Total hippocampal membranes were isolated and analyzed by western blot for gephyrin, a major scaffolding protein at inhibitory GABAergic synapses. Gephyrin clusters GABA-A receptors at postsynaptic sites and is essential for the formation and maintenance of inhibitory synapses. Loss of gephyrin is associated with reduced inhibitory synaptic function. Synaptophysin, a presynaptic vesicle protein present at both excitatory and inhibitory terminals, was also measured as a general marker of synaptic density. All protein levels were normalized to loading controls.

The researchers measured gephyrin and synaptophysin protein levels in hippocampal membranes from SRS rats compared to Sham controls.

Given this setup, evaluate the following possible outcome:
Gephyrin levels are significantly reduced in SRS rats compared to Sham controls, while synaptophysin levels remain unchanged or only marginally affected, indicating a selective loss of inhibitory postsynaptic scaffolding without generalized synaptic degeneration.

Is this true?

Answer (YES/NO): YES